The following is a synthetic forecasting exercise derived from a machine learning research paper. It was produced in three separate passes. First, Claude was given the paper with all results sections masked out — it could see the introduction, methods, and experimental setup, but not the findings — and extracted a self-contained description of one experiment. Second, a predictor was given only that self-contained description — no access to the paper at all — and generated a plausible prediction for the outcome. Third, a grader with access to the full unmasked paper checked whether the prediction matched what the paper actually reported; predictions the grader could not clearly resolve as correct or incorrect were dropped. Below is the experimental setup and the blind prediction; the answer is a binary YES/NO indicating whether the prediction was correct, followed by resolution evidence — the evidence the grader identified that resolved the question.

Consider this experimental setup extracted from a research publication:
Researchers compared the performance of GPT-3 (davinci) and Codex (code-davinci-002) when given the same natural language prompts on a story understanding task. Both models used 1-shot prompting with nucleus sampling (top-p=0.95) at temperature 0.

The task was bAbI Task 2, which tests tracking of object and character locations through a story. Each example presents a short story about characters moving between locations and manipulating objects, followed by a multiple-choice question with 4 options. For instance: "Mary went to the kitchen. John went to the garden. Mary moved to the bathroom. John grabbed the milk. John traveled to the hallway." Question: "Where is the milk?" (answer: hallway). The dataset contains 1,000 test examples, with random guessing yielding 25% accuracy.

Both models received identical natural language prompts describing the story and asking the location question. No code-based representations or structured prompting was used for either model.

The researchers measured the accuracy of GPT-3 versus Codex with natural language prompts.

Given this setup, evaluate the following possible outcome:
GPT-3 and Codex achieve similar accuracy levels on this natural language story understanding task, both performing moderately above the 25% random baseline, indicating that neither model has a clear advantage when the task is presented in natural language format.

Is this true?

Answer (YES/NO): YES